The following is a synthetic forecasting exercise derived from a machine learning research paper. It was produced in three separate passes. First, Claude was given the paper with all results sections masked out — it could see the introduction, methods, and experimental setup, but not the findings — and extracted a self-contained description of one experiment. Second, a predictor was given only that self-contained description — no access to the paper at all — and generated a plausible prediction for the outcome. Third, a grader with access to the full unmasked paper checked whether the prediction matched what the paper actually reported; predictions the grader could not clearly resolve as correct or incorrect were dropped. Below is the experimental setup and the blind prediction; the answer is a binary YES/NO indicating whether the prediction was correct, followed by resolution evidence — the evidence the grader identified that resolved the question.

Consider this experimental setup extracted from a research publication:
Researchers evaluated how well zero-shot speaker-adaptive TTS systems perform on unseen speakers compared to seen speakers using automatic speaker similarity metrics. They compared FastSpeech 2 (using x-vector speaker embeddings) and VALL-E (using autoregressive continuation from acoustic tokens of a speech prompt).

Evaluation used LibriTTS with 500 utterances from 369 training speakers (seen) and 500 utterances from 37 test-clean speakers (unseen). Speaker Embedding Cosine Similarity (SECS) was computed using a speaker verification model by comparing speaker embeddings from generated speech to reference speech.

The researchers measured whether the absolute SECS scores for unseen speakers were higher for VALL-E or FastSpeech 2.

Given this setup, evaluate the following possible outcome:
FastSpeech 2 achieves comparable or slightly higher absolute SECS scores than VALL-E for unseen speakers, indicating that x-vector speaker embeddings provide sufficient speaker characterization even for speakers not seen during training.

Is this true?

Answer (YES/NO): NO